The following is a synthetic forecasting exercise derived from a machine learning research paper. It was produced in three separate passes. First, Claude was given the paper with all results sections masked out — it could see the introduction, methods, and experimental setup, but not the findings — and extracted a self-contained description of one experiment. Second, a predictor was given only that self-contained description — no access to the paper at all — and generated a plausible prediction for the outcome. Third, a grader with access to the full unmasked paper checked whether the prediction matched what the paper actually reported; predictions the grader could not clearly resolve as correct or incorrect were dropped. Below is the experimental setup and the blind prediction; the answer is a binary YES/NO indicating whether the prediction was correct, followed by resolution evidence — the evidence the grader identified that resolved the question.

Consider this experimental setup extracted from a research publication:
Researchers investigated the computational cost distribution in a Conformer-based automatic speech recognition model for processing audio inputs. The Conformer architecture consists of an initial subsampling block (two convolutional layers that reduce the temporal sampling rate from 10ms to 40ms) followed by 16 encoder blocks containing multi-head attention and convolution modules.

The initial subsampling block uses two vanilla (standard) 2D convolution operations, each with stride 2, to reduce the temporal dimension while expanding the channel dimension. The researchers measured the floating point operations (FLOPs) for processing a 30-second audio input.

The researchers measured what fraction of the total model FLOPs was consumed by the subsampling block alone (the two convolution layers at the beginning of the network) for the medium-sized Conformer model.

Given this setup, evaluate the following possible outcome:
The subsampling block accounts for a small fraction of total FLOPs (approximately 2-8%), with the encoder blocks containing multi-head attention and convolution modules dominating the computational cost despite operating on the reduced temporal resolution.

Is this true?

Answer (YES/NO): NO